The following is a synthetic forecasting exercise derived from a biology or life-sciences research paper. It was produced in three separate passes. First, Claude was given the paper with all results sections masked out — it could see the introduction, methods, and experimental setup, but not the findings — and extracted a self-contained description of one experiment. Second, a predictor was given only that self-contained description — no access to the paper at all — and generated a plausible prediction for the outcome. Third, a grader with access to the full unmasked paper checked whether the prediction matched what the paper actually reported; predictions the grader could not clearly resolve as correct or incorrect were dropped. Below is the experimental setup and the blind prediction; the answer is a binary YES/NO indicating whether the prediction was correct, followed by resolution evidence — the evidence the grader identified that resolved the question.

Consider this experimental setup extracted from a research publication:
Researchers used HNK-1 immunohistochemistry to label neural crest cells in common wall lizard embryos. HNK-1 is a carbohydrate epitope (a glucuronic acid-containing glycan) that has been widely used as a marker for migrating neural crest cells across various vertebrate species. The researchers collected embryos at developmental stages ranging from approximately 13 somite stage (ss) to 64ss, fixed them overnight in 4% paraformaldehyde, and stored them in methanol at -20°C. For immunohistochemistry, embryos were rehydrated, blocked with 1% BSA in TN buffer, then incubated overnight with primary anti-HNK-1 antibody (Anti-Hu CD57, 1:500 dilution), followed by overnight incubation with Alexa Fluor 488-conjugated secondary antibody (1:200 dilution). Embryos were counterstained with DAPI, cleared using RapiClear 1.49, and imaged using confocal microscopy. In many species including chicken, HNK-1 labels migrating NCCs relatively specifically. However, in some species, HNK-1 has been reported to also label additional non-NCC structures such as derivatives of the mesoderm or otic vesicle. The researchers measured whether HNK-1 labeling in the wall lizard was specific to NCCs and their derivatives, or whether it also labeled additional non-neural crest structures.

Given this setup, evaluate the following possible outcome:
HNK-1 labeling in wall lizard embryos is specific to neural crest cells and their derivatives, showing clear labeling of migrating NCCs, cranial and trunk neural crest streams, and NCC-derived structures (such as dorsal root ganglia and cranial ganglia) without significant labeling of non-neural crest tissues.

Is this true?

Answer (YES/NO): NO